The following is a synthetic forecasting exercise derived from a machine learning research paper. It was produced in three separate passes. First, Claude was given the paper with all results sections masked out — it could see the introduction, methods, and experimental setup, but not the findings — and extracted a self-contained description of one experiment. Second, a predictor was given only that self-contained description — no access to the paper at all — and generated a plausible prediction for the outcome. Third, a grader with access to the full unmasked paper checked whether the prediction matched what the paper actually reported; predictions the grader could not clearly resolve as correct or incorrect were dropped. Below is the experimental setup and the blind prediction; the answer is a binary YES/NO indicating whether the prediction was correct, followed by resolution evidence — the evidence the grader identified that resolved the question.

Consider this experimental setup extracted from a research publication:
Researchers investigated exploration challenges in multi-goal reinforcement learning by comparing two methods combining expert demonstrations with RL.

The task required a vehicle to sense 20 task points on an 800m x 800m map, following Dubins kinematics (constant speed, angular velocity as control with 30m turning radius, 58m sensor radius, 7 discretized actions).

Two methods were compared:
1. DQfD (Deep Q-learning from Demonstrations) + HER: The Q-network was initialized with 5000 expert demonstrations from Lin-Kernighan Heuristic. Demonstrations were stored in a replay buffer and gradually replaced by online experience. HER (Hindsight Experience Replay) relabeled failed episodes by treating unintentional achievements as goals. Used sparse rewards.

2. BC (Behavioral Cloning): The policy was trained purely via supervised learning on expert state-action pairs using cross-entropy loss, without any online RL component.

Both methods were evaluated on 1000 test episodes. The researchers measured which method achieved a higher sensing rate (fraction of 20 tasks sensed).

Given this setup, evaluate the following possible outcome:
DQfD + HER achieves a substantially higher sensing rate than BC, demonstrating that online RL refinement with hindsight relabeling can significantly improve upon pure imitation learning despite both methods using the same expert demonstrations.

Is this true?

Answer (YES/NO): NO